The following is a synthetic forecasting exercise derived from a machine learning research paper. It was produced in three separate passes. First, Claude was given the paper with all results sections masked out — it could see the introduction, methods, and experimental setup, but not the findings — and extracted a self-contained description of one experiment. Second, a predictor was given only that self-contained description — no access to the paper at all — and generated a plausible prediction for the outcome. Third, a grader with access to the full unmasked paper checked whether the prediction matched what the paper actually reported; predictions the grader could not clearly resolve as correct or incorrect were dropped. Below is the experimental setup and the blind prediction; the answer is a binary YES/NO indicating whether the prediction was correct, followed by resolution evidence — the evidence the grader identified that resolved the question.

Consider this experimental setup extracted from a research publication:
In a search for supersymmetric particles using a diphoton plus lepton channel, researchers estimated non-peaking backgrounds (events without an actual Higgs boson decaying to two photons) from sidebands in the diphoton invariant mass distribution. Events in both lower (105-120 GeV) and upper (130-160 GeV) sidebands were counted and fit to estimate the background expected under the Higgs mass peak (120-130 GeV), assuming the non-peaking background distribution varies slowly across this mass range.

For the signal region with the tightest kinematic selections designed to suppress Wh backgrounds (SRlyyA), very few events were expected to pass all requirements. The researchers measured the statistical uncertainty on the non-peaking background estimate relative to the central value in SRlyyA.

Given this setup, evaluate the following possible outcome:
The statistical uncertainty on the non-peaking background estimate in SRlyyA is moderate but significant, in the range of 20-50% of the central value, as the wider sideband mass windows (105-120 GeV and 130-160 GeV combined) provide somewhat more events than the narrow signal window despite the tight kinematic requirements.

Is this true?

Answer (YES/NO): NO